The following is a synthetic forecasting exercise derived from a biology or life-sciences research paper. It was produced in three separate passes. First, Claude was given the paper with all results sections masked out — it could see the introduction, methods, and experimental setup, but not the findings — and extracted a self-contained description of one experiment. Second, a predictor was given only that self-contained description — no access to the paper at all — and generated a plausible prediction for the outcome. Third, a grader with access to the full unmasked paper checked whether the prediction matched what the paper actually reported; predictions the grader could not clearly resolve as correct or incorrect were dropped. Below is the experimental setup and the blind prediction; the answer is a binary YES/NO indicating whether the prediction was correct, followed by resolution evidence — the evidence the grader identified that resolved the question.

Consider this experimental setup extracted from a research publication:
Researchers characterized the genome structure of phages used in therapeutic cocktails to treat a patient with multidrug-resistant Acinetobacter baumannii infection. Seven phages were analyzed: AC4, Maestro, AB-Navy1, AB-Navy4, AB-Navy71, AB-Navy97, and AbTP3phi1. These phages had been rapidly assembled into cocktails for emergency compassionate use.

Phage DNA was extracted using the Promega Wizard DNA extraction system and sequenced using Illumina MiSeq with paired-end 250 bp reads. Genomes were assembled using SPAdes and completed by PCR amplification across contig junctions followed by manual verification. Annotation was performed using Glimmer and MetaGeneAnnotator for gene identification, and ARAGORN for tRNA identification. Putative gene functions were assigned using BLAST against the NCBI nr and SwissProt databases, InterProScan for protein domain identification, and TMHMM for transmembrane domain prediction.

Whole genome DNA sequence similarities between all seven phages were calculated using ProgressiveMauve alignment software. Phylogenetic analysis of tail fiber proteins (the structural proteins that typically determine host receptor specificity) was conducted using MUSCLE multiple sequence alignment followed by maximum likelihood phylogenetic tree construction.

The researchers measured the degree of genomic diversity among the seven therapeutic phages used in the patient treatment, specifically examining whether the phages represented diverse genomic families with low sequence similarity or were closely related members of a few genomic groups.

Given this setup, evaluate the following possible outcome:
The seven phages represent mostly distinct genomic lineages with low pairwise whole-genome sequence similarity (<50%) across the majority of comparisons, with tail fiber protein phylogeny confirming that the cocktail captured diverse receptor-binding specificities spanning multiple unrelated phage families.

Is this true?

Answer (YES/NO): NO